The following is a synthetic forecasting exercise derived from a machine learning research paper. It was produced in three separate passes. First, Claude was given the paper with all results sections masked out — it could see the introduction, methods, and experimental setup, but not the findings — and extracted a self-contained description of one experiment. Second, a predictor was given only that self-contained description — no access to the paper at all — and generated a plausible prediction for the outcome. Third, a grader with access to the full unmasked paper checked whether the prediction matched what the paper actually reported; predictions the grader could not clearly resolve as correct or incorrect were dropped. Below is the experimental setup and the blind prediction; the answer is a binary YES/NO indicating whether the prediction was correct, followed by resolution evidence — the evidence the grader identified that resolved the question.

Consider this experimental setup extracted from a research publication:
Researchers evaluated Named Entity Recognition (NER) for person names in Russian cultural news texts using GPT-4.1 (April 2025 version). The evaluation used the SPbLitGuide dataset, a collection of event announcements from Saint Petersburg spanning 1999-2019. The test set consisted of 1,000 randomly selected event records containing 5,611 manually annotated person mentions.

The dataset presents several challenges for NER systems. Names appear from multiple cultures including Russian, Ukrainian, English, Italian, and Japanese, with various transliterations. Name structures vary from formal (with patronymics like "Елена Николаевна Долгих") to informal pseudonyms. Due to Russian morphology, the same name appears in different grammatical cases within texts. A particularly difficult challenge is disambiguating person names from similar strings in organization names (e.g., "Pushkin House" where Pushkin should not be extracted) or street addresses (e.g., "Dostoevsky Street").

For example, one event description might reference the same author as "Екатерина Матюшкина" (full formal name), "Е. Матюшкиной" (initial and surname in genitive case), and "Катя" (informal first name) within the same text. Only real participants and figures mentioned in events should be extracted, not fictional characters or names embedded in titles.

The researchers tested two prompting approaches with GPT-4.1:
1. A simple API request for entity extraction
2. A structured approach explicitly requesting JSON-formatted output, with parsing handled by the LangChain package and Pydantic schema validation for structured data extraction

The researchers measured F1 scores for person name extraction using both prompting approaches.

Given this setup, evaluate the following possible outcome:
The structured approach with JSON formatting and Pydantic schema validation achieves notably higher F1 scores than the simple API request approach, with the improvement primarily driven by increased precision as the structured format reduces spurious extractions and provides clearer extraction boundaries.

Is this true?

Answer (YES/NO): NO